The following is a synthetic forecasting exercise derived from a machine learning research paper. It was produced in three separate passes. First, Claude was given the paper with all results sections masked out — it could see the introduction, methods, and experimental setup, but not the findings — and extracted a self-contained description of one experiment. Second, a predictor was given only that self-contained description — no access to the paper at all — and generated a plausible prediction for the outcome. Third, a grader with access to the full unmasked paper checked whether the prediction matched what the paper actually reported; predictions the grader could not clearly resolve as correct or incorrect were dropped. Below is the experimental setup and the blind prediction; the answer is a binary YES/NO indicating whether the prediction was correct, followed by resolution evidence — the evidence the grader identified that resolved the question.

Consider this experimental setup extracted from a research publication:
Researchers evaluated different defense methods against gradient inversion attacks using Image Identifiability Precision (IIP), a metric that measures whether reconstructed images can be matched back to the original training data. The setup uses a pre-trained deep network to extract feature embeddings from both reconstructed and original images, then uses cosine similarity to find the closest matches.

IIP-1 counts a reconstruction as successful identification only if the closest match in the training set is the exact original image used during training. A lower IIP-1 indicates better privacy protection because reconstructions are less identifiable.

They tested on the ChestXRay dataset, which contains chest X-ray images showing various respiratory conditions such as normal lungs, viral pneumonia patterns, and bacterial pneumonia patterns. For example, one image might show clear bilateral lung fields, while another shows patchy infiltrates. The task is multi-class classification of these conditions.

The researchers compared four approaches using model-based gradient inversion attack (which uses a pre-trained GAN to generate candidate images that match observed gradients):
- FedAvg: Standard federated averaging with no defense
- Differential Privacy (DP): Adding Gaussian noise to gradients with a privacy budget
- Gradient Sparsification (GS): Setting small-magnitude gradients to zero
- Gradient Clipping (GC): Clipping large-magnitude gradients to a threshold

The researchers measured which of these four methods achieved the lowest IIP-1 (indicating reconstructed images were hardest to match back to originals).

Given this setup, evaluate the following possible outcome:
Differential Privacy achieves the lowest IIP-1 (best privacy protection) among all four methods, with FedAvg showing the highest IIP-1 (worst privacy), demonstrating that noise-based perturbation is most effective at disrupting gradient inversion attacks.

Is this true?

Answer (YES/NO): NO